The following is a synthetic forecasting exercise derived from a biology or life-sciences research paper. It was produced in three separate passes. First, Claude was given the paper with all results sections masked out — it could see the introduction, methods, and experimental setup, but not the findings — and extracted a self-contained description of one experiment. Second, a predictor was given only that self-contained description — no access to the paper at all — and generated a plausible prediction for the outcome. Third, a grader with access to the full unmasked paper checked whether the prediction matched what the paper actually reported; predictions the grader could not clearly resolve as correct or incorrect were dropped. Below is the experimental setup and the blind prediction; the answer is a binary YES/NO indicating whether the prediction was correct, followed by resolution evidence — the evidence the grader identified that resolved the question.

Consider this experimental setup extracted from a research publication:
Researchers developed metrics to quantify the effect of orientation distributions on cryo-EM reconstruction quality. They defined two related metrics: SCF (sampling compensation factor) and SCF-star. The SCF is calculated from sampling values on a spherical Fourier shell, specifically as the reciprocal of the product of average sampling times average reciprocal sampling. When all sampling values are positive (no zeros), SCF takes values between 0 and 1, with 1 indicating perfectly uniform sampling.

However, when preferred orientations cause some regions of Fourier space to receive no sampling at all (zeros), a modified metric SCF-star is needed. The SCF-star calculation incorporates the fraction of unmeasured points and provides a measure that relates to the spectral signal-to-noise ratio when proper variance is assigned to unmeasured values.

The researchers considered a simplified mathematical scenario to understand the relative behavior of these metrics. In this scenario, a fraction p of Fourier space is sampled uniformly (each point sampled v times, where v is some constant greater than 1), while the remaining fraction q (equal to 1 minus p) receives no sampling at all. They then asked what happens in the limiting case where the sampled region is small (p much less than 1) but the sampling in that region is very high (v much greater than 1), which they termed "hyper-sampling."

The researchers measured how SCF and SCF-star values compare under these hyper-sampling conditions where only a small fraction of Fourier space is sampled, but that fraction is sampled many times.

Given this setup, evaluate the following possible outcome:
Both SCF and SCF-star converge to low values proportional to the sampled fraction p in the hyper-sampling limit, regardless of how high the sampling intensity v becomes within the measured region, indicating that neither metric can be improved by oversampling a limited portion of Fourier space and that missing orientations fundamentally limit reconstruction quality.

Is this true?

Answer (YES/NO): NO